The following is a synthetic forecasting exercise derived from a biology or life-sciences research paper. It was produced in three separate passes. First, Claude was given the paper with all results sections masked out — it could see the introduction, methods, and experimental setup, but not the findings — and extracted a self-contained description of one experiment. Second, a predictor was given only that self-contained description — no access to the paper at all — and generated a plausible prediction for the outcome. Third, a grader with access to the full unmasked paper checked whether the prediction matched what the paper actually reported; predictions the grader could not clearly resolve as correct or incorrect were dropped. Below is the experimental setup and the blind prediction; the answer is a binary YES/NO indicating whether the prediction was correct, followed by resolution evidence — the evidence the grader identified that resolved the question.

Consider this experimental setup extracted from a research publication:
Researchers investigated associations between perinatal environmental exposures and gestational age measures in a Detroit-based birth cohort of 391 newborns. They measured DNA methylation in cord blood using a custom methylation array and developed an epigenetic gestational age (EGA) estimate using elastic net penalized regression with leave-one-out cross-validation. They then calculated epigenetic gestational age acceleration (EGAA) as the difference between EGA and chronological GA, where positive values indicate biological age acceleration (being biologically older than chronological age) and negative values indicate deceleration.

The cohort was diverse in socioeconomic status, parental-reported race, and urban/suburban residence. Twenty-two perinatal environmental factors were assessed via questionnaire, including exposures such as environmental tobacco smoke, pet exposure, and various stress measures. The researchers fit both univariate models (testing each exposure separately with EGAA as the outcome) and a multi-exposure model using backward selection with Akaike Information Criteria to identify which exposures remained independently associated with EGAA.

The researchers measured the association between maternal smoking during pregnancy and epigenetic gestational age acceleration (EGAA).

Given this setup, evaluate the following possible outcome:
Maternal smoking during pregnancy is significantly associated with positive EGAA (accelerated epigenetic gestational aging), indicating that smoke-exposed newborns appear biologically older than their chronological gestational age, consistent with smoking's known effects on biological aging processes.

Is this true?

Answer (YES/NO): NO